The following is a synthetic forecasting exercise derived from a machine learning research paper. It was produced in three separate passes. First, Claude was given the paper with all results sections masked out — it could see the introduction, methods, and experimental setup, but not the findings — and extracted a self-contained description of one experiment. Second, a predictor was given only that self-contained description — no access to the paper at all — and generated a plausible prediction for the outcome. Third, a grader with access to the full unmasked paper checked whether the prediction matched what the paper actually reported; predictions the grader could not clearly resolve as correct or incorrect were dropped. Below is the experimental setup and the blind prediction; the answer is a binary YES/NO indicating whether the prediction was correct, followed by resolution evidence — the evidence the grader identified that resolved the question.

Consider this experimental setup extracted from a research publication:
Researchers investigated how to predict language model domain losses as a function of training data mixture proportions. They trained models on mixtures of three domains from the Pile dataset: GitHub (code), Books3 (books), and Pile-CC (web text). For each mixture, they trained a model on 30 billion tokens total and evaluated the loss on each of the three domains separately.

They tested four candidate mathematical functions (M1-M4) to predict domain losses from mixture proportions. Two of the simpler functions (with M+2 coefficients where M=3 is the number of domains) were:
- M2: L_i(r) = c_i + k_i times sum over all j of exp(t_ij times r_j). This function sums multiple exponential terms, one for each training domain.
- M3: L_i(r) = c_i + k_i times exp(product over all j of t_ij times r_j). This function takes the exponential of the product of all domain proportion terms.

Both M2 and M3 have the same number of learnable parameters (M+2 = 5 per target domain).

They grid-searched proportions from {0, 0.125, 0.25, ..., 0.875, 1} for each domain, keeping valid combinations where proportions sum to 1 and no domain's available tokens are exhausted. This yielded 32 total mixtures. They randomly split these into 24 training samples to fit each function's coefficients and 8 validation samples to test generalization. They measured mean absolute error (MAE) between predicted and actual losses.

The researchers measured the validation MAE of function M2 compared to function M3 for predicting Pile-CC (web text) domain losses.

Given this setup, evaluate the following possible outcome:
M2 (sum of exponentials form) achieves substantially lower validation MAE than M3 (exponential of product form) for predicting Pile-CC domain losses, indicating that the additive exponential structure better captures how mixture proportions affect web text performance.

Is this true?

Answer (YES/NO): YES